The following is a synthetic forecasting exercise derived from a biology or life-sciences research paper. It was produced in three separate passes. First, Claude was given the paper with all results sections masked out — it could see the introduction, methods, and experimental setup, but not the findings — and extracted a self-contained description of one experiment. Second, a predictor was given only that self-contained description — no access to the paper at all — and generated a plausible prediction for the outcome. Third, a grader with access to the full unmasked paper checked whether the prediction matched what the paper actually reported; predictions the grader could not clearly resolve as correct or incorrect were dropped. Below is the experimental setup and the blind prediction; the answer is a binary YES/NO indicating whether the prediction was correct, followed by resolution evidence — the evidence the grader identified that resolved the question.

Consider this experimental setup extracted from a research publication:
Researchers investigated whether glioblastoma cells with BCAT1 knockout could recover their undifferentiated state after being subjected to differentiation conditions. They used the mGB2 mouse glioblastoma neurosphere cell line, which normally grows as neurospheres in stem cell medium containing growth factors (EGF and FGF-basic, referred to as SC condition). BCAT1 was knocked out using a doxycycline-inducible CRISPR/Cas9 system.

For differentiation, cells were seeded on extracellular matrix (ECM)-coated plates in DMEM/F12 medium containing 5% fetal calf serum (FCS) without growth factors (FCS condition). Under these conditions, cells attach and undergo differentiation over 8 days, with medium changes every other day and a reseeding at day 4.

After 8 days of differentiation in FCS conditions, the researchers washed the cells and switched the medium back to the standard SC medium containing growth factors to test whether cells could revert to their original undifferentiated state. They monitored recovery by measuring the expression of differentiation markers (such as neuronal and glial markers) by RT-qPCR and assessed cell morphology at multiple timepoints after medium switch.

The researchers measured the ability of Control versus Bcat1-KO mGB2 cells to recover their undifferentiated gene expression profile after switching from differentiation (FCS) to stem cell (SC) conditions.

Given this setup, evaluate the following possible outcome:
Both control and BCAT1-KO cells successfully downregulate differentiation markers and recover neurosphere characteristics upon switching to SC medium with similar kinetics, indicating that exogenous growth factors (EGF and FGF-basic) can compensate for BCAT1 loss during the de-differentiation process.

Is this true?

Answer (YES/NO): NO